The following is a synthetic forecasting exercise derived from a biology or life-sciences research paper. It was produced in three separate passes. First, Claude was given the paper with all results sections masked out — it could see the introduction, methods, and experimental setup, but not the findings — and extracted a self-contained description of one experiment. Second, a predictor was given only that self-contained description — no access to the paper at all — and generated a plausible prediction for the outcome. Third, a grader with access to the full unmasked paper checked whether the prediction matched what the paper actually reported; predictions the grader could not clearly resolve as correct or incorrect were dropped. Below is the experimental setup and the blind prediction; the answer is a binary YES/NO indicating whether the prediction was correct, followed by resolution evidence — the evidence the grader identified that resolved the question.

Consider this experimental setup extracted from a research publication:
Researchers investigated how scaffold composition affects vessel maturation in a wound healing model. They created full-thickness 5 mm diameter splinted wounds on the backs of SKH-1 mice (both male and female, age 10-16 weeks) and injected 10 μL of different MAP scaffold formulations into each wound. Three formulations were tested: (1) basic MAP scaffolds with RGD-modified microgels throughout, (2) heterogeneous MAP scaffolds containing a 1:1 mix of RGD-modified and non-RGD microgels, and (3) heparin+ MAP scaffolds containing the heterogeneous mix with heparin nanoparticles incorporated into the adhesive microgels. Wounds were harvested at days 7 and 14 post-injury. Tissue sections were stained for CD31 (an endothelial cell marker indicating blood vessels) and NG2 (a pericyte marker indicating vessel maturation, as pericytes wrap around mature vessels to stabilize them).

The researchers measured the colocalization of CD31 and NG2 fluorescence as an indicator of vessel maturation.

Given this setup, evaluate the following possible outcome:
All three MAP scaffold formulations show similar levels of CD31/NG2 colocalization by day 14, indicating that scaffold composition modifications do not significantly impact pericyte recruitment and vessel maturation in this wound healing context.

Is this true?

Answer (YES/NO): NO